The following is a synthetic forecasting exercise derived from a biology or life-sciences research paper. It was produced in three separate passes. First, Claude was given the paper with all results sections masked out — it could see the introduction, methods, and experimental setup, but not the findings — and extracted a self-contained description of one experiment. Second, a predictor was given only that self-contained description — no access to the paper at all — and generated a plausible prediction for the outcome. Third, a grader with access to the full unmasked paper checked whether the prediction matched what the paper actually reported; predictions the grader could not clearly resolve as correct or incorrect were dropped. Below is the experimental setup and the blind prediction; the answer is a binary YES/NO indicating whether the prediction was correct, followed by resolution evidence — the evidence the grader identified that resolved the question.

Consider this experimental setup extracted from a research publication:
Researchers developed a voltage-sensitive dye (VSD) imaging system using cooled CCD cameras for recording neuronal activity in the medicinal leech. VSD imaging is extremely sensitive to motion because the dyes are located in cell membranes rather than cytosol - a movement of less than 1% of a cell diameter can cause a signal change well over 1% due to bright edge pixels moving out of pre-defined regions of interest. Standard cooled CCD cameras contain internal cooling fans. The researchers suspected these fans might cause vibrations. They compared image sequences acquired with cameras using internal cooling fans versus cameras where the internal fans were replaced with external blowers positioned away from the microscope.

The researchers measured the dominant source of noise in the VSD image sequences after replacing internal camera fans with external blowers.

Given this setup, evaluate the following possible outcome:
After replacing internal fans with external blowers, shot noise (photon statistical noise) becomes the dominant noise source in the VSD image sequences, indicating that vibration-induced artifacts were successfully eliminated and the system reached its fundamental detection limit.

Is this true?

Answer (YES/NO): YES